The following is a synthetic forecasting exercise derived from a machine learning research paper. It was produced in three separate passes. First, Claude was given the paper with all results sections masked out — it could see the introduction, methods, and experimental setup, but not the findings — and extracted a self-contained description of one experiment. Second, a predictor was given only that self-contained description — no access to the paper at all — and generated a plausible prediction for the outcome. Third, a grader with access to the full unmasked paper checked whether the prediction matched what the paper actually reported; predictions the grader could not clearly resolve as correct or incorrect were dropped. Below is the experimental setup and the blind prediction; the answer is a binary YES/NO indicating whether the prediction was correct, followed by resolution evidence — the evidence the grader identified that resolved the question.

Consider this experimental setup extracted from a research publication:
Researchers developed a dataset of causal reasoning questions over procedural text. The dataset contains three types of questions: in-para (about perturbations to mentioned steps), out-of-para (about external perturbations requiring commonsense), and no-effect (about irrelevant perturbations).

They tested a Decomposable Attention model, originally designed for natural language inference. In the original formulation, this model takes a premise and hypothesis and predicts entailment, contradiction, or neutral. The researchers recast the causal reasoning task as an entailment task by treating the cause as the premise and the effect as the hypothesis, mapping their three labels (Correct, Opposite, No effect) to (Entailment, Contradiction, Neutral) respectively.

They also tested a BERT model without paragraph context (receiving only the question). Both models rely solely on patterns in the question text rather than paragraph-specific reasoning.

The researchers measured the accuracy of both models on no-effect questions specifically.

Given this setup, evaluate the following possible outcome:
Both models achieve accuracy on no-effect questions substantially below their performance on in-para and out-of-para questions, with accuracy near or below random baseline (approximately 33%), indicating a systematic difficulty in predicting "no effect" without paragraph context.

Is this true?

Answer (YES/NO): NO